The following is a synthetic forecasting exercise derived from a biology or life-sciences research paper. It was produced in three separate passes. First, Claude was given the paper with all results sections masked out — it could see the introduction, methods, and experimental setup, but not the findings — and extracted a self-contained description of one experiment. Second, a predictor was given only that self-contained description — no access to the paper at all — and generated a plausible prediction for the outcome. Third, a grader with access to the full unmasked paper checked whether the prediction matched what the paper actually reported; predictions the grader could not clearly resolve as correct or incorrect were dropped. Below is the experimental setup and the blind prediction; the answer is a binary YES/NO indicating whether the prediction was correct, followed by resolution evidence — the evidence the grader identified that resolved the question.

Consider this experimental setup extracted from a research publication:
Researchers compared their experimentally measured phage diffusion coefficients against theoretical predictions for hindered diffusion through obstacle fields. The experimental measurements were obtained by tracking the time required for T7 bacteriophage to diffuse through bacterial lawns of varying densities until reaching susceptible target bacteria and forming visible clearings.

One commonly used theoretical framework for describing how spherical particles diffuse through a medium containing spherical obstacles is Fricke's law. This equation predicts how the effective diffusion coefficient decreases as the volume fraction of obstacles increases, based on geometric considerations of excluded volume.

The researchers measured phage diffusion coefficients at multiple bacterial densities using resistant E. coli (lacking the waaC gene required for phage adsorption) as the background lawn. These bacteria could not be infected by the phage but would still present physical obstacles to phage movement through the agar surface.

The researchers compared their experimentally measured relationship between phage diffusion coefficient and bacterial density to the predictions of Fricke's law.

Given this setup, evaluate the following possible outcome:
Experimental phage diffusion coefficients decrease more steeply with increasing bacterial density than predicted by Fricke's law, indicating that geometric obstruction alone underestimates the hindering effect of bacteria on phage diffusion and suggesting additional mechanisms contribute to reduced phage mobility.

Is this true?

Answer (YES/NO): NO